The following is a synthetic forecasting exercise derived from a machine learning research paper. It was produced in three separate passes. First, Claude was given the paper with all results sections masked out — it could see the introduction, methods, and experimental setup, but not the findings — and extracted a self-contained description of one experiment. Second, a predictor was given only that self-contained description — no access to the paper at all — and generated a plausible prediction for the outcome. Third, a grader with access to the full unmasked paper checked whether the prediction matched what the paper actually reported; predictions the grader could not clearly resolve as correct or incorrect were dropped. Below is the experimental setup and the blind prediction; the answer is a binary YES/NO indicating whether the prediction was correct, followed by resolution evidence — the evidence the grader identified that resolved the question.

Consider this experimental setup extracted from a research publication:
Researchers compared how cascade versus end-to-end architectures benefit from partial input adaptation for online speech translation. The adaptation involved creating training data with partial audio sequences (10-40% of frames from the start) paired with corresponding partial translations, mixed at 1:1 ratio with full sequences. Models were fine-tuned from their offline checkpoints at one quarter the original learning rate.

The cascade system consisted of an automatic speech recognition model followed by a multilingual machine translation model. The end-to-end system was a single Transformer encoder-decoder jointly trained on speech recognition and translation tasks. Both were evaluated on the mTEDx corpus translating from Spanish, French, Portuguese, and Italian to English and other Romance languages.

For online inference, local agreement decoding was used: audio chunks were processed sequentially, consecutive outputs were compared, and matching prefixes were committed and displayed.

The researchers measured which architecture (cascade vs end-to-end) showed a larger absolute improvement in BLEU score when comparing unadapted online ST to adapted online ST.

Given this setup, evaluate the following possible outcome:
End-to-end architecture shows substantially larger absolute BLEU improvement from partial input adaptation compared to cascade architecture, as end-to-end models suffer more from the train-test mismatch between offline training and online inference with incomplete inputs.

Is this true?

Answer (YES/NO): NO